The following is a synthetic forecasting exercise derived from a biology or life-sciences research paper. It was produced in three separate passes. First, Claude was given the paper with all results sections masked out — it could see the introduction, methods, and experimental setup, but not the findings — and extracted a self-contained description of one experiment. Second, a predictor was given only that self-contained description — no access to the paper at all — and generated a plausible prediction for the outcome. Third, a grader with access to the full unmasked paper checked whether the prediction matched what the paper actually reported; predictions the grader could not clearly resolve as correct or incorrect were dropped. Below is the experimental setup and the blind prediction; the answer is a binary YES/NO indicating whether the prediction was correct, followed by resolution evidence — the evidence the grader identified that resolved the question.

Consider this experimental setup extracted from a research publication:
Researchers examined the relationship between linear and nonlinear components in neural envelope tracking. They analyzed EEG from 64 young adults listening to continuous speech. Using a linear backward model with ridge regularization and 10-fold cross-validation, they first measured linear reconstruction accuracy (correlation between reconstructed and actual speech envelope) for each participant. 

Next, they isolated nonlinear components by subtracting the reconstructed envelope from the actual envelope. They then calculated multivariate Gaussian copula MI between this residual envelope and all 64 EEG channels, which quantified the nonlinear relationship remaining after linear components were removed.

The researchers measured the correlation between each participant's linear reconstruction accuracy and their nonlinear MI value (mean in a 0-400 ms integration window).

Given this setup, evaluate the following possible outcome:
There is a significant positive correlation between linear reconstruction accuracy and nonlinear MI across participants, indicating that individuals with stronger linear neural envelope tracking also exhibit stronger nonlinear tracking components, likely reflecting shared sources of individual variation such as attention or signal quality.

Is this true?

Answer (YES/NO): NO